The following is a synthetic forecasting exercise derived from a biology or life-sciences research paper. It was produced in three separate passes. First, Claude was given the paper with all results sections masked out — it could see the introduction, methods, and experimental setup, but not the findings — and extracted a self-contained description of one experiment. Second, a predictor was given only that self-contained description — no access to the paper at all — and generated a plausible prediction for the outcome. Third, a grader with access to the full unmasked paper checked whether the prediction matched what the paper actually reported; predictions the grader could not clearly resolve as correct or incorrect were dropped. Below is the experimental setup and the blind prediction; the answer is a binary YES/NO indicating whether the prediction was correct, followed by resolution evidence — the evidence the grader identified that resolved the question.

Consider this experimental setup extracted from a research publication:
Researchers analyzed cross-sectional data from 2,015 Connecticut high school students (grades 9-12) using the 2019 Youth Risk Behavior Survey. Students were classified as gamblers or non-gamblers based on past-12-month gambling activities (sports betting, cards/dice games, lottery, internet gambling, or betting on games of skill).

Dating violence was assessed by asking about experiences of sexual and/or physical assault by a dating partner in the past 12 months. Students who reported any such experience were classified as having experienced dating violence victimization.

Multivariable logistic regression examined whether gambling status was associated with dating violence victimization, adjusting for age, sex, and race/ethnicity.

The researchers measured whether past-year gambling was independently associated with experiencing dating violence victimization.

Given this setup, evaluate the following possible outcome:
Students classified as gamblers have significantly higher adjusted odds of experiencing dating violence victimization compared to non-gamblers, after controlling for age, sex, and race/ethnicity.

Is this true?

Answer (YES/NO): YES